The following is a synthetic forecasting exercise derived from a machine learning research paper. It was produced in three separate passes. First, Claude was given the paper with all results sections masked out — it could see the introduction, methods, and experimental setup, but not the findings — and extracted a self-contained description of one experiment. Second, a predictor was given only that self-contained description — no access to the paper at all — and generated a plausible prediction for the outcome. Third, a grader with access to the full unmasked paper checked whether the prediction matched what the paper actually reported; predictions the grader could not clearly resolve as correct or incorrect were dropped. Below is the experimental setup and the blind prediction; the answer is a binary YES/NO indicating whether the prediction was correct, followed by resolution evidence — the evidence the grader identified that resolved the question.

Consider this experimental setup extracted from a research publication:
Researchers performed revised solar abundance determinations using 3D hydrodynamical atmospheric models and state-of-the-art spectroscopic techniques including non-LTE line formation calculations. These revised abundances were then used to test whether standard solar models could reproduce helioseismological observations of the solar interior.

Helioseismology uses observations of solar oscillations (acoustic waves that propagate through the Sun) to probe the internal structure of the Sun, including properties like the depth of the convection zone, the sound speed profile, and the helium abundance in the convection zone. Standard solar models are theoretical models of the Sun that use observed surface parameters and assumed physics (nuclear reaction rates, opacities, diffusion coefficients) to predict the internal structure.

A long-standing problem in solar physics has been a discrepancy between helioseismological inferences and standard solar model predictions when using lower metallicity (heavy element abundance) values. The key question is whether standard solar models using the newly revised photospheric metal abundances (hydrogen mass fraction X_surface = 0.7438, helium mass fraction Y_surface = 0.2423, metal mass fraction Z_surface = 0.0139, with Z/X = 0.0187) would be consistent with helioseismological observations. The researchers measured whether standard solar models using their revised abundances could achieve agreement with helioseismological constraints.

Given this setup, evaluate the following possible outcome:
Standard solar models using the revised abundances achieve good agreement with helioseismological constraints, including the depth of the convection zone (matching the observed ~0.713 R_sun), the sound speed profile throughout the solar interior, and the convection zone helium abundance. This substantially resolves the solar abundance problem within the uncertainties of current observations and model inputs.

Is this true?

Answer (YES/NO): NO